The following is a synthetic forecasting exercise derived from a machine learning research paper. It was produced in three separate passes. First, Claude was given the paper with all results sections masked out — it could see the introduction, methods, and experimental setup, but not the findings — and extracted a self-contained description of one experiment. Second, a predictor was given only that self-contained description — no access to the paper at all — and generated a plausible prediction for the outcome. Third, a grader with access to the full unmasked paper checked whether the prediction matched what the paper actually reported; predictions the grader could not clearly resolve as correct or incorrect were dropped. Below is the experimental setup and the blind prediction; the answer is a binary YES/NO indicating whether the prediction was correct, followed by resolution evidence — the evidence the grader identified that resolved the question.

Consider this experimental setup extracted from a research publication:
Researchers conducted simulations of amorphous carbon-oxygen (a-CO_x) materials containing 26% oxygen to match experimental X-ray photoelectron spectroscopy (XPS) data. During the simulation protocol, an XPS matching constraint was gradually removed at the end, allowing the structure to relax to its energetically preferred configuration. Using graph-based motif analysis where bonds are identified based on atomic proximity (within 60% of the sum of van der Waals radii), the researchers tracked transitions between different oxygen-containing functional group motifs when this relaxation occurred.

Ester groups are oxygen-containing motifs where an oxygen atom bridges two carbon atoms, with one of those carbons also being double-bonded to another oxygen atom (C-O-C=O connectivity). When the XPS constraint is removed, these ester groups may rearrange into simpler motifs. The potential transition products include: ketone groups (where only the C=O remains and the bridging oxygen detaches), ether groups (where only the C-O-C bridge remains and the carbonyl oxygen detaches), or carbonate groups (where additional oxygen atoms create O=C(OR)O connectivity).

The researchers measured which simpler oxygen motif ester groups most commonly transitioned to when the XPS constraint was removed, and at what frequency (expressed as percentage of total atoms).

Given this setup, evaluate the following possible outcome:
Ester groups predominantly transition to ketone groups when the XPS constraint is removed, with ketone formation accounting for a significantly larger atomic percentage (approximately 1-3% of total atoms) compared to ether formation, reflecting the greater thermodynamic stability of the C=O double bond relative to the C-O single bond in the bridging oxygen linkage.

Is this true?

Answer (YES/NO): NO